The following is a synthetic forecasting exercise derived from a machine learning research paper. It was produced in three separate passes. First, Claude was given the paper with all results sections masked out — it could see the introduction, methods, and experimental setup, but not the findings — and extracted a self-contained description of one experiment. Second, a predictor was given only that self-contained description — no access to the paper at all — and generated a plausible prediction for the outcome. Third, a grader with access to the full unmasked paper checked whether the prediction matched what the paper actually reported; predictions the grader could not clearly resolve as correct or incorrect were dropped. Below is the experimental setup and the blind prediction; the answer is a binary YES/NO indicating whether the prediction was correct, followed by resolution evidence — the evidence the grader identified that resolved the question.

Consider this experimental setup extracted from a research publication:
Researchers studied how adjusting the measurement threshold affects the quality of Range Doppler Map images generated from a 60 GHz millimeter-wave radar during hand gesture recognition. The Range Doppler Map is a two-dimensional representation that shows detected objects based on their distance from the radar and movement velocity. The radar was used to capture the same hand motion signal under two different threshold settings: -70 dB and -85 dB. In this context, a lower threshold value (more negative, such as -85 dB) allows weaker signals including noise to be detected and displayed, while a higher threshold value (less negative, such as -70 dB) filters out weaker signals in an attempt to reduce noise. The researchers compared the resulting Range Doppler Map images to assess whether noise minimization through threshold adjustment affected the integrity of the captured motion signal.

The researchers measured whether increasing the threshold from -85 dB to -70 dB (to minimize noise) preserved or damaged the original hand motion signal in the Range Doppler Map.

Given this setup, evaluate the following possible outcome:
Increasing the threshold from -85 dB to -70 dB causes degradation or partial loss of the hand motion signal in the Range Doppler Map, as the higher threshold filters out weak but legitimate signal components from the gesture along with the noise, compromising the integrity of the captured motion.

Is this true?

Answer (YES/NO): YES